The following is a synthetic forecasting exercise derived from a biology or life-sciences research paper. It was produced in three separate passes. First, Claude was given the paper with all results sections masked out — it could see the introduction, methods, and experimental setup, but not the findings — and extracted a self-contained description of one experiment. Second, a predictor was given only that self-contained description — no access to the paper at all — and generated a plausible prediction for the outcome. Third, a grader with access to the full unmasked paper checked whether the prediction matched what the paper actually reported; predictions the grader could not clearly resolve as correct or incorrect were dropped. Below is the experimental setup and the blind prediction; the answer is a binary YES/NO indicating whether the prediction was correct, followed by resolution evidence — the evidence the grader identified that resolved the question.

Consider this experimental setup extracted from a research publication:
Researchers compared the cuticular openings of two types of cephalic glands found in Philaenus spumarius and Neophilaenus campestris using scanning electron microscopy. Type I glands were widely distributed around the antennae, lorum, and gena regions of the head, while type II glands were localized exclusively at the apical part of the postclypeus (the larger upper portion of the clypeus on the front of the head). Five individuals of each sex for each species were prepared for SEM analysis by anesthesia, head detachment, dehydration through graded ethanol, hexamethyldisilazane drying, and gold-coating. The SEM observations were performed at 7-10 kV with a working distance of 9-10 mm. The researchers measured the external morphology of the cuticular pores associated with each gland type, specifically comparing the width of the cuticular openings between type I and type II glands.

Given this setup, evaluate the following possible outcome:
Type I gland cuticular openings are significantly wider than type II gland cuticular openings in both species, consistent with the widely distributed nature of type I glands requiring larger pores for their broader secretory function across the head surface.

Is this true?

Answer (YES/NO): YES